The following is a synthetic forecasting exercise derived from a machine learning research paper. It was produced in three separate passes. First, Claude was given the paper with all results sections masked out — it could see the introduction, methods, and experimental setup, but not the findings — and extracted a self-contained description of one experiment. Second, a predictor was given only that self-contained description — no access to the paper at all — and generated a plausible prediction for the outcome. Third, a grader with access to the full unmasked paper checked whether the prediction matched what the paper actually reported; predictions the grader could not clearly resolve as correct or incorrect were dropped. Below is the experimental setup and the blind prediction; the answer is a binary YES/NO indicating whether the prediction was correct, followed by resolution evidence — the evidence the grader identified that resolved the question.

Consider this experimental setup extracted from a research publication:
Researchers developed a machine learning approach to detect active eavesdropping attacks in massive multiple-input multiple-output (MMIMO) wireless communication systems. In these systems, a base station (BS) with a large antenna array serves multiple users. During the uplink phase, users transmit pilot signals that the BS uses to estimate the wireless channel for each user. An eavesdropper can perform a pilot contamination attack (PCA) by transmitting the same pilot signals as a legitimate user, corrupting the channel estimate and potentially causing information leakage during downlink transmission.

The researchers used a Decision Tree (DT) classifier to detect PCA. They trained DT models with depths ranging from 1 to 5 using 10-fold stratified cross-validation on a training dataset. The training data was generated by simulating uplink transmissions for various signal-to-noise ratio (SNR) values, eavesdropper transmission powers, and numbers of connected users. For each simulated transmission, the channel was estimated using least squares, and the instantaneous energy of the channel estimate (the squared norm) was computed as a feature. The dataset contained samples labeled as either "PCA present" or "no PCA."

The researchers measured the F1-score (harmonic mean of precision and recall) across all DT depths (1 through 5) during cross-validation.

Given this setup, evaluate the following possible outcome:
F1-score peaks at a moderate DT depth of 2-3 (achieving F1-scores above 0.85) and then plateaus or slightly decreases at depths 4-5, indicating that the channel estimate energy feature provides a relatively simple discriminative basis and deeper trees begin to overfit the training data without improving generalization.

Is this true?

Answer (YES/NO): NO